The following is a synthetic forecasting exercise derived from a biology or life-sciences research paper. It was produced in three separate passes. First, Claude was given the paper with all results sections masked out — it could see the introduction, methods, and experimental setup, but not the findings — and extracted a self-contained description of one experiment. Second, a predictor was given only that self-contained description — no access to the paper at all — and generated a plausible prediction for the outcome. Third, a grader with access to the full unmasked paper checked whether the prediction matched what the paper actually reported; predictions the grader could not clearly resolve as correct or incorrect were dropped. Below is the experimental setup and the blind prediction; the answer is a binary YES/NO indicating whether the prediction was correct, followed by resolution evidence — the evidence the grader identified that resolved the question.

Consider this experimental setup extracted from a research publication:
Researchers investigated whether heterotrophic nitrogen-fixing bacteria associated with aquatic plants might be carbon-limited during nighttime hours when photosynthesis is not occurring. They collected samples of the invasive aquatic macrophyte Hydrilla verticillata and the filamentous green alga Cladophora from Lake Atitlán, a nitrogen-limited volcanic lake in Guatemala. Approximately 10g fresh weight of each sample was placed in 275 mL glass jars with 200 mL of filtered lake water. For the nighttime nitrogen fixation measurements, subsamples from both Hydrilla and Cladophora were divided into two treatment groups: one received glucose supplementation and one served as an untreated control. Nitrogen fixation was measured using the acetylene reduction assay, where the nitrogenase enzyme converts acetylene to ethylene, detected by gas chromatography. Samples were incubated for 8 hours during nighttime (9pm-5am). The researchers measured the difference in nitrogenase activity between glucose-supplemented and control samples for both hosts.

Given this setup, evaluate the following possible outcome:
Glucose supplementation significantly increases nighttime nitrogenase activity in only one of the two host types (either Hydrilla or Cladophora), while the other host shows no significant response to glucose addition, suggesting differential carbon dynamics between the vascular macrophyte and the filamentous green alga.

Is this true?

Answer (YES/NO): NO